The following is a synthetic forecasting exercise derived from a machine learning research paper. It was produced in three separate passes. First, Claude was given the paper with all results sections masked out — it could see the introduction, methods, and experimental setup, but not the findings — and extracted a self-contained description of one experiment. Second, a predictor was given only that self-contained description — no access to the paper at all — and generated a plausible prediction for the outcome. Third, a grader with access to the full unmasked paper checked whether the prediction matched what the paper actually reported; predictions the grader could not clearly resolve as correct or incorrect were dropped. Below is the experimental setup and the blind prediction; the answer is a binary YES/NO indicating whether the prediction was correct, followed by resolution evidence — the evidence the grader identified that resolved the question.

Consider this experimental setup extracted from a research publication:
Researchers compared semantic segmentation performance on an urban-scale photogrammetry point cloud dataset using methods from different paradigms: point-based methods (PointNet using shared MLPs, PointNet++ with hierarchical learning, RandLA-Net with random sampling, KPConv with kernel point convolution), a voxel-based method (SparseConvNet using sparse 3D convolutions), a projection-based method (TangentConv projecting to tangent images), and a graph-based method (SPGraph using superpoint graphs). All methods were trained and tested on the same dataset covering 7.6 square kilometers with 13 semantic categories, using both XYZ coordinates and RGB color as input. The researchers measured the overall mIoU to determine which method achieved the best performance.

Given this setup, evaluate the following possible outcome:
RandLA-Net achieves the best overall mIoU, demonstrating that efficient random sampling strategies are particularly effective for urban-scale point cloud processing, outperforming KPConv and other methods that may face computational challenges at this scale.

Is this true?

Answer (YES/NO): NO